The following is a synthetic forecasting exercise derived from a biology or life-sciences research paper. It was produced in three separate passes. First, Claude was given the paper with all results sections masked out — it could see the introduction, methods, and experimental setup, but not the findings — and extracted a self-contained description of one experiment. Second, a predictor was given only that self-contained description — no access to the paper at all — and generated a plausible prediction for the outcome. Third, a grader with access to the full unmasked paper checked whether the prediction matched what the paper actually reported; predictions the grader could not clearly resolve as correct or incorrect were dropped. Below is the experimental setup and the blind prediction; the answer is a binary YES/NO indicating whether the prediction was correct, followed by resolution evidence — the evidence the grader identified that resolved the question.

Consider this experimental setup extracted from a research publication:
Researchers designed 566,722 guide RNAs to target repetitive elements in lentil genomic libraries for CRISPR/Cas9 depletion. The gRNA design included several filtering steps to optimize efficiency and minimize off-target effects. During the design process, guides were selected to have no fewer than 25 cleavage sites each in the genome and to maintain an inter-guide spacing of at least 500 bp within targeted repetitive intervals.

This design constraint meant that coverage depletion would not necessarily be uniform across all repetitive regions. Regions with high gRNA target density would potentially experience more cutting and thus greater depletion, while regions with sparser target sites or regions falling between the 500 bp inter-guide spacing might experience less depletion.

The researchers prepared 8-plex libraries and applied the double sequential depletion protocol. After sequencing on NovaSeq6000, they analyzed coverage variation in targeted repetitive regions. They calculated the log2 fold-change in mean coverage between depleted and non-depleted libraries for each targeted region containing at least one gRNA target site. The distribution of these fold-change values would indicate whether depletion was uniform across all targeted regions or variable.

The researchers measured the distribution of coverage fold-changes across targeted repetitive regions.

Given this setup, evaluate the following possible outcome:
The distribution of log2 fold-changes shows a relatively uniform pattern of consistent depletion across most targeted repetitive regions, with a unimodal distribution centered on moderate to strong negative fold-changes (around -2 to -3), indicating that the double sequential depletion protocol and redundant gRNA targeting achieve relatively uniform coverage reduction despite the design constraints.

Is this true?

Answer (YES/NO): NO